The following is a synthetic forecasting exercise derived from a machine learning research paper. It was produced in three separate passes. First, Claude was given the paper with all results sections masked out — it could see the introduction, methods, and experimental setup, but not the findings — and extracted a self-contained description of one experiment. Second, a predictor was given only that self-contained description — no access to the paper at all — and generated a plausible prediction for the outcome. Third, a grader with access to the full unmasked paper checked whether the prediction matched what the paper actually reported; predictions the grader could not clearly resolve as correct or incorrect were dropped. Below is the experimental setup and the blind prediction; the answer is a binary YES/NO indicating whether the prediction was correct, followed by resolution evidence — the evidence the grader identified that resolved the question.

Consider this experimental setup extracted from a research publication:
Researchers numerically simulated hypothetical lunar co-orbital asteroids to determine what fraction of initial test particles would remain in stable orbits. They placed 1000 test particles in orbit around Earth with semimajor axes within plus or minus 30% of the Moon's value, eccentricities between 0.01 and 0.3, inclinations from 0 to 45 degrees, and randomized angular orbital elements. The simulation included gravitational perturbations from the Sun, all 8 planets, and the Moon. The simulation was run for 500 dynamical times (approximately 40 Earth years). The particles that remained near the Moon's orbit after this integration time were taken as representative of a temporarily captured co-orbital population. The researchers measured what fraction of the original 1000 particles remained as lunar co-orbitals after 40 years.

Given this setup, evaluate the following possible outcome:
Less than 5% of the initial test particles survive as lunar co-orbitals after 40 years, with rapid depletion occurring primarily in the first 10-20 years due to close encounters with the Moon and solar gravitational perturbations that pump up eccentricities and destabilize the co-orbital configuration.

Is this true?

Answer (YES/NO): NO